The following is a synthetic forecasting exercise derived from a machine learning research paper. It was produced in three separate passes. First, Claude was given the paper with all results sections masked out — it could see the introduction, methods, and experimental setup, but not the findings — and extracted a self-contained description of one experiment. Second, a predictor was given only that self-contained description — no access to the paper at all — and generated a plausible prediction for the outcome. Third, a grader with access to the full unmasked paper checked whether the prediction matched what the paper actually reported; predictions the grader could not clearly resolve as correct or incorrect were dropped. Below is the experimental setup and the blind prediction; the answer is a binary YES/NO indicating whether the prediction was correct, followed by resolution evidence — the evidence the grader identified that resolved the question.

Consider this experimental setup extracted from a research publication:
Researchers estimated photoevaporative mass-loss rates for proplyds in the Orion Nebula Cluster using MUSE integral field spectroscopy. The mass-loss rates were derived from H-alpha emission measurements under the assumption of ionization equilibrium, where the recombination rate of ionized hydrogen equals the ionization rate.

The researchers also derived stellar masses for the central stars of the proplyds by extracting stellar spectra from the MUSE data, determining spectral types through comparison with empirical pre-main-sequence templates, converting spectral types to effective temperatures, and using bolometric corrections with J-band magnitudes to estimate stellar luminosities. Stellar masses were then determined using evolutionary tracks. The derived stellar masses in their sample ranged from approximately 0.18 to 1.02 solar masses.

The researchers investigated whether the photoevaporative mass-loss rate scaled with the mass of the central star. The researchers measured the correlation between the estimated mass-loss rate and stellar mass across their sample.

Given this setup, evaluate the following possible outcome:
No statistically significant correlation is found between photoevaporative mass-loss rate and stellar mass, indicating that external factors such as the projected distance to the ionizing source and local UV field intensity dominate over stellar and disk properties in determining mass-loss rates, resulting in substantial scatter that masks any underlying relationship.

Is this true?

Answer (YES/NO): YES